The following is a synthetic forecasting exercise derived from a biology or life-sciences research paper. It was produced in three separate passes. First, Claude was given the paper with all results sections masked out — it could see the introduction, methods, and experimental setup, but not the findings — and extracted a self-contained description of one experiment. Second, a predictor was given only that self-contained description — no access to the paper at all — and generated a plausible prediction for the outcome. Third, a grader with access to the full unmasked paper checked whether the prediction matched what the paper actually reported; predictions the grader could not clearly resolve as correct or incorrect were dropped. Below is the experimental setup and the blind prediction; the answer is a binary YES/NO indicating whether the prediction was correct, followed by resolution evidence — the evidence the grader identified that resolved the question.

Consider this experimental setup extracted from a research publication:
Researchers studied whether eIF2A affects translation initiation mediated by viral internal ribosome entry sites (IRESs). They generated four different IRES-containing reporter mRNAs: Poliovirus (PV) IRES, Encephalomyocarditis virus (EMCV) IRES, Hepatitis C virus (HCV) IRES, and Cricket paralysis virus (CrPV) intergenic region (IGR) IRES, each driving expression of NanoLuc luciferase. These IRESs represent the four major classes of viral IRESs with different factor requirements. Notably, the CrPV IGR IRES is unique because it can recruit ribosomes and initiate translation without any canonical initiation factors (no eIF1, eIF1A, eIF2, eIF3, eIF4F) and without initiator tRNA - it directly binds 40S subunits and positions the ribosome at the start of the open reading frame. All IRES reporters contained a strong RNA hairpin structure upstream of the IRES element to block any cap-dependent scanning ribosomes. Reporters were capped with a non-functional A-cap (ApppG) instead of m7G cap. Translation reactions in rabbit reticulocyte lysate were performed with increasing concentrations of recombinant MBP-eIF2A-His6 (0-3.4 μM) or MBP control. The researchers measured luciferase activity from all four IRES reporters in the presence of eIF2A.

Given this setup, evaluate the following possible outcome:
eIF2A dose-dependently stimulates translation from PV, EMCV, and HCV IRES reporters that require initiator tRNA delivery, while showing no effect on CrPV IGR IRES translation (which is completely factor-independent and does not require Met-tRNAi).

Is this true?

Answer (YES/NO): NO